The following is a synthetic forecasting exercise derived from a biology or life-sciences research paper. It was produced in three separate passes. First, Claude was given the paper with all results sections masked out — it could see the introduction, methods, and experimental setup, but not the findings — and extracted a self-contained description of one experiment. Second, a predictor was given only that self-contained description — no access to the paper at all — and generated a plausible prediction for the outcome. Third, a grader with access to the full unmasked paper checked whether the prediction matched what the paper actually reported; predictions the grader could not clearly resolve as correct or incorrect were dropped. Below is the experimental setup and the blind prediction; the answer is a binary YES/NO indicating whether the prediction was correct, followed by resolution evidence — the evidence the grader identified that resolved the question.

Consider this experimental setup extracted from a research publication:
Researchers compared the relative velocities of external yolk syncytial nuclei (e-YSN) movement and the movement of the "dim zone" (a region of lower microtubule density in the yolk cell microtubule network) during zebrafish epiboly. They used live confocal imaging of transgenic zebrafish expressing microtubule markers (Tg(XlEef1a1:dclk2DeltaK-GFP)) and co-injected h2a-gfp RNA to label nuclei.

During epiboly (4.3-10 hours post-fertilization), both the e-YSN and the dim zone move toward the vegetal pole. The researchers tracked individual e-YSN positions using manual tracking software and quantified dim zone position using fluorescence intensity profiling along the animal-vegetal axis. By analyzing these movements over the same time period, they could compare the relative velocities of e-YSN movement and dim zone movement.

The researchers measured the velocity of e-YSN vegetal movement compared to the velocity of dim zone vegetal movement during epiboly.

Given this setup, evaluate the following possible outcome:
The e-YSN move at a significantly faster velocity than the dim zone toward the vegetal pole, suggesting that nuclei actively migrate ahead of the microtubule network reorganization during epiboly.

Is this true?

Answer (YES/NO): YES